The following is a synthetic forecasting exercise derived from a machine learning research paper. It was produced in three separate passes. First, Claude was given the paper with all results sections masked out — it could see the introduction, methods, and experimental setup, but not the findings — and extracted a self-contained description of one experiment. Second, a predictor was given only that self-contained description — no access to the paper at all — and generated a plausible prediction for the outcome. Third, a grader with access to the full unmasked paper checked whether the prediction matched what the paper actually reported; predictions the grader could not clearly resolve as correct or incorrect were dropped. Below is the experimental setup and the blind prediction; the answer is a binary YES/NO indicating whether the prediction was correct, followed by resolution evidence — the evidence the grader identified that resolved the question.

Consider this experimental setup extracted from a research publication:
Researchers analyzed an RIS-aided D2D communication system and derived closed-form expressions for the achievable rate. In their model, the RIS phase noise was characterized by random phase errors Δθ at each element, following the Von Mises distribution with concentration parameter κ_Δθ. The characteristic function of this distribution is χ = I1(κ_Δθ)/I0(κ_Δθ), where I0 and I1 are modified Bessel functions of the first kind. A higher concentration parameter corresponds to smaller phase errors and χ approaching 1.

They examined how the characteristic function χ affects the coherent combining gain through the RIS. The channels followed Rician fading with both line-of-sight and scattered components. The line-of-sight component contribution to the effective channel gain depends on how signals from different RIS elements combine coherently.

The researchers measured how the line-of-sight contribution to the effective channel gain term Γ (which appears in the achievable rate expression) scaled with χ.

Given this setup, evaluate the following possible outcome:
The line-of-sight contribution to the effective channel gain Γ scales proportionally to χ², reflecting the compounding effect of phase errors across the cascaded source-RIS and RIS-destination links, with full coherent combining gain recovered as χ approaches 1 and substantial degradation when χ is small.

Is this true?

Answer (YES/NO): YES